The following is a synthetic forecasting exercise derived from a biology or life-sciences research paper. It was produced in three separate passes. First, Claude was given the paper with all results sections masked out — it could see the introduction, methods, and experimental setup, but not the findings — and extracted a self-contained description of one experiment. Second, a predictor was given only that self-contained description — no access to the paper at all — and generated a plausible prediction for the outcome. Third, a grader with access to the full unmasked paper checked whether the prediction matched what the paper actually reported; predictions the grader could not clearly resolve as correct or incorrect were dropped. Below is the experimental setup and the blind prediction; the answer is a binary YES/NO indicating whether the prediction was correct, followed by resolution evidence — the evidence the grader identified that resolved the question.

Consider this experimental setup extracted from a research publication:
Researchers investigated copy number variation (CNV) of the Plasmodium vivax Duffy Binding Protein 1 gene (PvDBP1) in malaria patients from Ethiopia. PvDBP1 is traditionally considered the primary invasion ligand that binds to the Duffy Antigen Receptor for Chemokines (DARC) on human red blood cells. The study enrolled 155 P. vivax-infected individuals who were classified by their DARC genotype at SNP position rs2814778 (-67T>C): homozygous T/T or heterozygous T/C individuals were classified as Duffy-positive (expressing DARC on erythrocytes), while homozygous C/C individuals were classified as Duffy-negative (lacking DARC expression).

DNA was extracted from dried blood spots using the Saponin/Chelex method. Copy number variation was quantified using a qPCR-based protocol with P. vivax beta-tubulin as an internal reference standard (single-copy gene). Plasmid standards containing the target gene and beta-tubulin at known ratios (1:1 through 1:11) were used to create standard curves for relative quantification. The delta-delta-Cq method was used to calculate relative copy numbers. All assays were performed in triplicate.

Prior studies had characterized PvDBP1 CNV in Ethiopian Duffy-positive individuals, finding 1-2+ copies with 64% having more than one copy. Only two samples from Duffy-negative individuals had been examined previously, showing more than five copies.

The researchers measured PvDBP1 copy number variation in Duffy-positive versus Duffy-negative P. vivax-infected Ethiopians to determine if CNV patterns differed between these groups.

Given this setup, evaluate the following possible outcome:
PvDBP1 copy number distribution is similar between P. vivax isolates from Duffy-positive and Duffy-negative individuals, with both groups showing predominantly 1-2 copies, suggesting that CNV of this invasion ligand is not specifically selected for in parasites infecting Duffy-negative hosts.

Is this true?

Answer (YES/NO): NO